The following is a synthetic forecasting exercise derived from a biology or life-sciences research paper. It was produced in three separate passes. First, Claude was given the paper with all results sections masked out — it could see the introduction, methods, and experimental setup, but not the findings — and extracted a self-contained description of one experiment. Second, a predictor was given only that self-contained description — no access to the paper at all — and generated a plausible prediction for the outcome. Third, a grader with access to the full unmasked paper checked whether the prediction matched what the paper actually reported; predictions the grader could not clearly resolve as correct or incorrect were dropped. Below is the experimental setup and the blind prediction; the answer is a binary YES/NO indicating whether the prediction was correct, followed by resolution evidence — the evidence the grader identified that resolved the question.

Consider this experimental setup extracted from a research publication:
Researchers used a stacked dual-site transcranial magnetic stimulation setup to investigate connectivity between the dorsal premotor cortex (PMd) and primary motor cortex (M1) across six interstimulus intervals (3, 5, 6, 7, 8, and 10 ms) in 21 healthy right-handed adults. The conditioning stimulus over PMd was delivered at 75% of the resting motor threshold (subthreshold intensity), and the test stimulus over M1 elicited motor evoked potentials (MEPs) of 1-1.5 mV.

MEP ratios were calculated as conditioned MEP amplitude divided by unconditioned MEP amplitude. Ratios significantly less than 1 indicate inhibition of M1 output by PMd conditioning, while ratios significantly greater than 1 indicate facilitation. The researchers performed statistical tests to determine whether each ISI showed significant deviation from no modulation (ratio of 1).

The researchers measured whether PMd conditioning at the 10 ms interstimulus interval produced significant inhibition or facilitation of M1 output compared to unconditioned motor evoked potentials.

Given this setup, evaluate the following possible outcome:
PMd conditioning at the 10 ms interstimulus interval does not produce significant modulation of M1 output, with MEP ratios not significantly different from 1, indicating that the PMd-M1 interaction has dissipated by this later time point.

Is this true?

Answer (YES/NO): NO